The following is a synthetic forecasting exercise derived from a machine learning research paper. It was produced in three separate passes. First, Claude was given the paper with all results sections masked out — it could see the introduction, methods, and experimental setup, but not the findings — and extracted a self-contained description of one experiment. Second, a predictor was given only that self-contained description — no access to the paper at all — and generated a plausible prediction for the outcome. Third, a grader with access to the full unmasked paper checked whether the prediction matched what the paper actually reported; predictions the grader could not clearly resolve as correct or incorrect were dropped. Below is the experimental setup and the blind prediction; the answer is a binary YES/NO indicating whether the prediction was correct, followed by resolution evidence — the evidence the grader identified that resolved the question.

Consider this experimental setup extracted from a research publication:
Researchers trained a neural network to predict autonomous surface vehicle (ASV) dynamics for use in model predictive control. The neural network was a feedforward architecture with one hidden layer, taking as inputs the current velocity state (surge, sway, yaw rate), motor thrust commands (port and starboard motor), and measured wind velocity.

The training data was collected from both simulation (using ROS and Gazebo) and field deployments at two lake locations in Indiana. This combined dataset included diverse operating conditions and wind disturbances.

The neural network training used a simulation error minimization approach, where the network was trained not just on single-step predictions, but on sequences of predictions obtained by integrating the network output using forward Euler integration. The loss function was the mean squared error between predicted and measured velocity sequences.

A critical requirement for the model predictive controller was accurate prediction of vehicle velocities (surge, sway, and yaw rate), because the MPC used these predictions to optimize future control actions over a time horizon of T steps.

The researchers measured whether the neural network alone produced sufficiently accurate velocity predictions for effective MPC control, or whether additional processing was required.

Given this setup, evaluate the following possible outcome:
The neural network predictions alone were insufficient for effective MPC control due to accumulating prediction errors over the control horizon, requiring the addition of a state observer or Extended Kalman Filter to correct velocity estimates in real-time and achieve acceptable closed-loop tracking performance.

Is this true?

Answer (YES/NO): NO